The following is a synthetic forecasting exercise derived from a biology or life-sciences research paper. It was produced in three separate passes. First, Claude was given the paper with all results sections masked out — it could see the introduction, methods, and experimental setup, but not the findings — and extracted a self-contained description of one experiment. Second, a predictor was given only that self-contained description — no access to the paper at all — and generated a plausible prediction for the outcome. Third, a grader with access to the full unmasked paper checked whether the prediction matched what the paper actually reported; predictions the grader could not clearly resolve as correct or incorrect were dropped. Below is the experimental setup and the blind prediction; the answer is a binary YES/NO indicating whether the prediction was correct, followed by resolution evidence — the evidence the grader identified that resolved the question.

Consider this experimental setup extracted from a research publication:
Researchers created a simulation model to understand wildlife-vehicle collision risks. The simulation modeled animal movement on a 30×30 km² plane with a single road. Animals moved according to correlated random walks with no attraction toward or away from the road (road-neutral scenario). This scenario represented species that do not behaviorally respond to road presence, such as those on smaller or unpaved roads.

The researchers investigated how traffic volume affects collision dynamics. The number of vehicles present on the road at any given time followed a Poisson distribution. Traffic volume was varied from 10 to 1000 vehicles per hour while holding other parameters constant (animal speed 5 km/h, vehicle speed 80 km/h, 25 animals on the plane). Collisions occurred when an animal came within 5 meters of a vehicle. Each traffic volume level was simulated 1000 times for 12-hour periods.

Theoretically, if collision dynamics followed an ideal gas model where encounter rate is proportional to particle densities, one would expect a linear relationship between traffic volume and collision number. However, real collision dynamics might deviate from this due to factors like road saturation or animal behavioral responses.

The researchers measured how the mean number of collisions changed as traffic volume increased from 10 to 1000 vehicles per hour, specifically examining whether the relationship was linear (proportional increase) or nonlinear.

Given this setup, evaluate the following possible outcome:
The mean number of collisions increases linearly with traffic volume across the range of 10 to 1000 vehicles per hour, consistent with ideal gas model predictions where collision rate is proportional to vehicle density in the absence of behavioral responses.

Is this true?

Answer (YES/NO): NO